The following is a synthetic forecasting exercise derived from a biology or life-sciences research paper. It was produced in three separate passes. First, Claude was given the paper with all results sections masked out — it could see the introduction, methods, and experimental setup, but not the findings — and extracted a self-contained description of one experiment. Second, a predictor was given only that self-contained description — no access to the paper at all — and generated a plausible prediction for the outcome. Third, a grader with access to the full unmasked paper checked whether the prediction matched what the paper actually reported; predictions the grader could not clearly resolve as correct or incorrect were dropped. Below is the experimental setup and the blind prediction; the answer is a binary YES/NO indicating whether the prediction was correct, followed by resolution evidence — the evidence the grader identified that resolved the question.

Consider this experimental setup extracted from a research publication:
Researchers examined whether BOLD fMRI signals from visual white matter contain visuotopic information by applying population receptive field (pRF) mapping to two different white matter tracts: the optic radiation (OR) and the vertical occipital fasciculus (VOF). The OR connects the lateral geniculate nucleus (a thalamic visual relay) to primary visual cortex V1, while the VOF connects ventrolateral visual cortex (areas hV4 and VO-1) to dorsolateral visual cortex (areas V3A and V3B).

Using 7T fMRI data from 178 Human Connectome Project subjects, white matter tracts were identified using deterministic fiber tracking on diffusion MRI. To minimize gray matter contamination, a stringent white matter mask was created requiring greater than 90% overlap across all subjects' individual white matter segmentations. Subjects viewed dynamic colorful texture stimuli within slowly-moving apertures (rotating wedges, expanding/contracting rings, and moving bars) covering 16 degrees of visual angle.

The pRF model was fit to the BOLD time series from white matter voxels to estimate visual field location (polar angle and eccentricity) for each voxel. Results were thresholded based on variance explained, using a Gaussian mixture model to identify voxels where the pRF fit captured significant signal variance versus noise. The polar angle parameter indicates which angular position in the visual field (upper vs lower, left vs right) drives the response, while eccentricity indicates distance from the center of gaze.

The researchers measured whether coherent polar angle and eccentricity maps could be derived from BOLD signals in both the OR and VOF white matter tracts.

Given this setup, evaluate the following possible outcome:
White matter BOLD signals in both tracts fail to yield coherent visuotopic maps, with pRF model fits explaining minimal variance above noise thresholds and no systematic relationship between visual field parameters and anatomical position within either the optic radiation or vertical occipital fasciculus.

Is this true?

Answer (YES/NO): NO